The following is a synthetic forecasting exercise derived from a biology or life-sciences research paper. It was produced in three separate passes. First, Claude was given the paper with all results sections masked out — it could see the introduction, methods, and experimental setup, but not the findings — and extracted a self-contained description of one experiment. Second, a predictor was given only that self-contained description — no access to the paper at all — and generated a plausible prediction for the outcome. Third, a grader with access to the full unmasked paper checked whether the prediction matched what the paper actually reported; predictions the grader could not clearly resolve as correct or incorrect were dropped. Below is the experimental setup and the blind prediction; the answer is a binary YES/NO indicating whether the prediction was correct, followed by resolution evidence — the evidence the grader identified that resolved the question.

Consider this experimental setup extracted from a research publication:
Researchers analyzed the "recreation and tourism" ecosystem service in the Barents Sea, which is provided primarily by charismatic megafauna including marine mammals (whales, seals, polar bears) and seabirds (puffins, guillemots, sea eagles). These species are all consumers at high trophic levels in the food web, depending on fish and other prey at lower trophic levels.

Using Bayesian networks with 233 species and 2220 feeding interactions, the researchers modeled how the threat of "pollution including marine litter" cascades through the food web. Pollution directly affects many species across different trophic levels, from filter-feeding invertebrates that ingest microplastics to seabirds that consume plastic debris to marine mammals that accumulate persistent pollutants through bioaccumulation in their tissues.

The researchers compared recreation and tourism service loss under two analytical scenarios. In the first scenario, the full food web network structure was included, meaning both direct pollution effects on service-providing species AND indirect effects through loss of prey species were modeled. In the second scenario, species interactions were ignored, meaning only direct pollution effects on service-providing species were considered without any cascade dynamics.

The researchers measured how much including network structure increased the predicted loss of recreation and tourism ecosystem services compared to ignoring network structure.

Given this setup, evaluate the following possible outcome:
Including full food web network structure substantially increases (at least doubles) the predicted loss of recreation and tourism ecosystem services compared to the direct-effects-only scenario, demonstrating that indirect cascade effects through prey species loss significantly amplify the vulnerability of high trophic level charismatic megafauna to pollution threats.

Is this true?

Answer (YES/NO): NO